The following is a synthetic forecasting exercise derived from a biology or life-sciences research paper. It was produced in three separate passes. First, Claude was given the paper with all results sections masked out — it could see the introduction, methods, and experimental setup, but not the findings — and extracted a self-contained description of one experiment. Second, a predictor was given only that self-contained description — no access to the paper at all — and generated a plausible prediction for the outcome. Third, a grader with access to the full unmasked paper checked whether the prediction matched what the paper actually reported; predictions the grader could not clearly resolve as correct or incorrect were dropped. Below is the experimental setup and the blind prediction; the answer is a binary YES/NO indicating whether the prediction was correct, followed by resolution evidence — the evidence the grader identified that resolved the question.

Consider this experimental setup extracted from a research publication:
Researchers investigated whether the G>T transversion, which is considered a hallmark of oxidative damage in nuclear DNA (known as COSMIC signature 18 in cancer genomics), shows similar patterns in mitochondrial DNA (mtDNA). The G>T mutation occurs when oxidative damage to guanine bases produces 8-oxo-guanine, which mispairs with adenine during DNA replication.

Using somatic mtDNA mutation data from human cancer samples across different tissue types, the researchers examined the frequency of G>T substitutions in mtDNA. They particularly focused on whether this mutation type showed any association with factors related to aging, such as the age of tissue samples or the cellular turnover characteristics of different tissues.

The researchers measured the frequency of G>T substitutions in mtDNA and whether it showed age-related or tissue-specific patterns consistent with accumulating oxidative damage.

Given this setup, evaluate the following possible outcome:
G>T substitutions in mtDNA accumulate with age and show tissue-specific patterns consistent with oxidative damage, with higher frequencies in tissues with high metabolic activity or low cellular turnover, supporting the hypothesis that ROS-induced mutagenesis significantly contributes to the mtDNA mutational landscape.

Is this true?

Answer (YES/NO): NO